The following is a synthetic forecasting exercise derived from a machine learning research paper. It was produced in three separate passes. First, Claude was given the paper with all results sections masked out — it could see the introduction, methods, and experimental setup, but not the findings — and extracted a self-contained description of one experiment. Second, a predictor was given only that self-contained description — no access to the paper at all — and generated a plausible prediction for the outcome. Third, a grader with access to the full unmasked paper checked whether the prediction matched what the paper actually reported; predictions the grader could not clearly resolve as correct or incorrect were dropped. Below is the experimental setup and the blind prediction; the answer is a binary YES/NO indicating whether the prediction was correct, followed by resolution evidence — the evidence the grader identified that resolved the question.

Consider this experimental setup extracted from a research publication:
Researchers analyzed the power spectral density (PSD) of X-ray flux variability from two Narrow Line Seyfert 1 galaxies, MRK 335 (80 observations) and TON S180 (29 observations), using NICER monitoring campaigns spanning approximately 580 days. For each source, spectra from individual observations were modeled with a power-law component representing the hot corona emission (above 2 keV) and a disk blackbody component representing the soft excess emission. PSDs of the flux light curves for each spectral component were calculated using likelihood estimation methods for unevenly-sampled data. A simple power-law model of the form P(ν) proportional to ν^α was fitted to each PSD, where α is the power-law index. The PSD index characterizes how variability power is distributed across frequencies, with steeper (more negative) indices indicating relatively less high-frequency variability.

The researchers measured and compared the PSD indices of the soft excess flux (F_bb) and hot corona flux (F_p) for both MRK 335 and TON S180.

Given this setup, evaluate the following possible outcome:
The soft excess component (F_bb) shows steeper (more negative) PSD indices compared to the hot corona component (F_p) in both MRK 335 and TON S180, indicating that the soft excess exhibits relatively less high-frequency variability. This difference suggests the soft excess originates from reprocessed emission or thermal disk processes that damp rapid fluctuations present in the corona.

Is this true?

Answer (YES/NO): NO